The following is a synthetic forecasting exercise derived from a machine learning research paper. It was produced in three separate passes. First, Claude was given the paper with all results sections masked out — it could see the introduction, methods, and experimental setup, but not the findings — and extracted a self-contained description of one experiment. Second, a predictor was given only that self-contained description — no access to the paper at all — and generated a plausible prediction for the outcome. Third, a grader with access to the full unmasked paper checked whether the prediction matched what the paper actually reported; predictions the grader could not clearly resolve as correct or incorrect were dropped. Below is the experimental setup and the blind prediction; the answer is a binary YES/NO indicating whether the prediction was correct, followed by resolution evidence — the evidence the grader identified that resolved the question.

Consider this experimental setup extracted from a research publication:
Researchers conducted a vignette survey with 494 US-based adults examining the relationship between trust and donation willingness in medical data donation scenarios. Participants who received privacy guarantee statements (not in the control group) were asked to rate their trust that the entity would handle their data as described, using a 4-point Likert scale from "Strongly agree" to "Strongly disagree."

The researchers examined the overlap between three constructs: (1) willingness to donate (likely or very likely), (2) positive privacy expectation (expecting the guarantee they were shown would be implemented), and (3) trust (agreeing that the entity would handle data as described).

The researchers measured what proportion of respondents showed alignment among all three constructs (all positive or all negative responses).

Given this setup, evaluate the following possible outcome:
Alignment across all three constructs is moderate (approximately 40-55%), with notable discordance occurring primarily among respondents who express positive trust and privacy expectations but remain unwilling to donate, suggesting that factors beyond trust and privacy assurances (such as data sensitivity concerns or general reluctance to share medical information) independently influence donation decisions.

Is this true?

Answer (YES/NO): NO